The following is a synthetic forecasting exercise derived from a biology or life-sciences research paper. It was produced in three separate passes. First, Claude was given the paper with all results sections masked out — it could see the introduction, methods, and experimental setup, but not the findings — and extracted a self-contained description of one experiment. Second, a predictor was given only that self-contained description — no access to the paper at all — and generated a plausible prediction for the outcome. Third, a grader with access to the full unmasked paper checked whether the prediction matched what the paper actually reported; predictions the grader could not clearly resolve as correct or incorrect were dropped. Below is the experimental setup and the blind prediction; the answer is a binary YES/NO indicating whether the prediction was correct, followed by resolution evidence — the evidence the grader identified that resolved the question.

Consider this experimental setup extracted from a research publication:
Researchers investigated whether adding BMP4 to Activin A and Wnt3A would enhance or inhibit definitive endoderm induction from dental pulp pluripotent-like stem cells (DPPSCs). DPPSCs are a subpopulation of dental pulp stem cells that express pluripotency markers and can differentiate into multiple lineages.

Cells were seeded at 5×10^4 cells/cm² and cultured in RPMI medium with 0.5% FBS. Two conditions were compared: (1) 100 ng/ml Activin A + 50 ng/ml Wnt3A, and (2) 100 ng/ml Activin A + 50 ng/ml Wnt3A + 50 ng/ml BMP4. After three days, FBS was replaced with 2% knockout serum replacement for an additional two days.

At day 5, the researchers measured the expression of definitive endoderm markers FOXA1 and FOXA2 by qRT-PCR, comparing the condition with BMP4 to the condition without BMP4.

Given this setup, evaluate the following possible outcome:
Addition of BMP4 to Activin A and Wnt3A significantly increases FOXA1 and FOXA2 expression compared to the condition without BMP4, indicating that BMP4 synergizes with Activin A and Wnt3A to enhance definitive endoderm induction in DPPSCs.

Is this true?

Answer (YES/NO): NO